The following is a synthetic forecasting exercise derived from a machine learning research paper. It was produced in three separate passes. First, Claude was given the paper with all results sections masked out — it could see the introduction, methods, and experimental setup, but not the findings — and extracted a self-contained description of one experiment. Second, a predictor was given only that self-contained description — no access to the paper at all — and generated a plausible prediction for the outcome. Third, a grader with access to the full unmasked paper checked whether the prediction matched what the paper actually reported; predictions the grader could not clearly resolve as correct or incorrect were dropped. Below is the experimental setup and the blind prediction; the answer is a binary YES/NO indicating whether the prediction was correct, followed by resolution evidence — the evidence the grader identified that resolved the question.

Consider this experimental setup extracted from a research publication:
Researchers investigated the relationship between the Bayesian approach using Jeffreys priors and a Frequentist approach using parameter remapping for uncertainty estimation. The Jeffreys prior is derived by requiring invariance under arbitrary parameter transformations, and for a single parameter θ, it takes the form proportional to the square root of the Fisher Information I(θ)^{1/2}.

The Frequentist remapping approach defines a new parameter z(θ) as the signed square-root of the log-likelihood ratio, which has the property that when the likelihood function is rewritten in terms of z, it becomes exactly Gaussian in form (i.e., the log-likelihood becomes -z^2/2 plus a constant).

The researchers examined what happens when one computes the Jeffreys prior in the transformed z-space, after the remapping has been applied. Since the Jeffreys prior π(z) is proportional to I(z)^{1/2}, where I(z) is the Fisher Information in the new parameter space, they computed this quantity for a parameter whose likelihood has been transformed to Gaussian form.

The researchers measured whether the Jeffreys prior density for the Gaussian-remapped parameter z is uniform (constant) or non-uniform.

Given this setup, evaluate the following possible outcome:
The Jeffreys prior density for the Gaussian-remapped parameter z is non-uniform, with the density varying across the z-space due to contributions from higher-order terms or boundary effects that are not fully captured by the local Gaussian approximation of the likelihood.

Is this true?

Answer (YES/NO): NO